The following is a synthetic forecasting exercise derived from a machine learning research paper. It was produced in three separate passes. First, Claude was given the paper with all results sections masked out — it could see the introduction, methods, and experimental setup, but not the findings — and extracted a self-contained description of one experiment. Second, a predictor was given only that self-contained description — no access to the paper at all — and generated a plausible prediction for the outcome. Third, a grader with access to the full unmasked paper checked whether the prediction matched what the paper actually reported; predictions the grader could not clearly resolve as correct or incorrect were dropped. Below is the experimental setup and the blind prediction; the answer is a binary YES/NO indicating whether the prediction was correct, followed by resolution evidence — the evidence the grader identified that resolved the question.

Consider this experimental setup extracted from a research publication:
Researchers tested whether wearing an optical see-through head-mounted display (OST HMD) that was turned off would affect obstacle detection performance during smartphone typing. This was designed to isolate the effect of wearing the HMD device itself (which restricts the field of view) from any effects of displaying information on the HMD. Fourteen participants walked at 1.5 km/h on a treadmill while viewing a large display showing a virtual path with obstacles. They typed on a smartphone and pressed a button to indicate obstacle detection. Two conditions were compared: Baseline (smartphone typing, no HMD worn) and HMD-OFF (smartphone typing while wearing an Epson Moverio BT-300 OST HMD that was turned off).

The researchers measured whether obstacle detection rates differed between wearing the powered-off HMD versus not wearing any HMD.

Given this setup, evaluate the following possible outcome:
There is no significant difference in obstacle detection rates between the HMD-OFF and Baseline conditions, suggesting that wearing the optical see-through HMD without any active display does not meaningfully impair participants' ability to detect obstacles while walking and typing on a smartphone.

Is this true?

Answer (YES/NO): YES